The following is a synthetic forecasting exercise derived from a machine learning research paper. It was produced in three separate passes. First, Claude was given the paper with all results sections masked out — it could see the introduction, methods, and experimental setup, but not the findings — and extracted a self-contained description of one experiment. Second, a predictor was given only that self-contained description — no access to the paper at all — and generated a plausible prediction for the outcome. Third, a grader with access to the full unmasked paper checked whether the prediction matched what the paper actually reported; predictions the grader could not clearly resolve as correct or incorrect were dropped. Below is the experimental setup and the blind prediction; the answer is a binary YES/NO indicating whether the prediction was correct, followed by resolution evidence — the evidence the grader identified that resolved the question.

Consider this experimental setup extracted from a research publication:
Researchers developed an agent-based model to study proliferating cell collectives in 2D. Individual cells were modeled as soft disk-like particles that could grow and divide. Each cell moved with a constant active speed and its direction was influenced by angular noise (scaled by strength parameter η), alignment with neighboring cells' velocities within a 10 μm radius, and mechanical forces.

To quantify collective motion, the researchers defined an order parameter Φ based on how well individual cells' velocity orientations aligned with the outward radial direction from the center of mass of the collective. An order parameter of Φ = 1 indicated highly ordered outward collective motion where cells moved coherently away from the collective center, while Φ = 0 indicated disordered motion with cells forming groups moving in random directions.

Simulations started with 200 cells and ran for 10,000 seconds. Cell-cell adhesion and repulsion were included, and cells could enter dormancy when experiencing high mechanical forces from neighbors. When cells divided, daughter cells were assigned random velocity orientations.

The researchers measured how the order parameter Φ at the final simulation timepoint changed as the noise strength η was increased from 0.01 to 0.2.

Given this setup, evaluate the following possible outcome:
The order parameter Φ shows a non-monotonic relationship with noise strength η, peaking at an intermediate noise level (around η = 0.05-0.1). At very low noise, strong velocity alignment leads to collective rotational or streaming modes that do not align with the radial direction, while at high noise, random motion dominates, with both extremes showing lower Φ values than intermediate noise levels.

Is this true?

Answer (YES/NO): NO